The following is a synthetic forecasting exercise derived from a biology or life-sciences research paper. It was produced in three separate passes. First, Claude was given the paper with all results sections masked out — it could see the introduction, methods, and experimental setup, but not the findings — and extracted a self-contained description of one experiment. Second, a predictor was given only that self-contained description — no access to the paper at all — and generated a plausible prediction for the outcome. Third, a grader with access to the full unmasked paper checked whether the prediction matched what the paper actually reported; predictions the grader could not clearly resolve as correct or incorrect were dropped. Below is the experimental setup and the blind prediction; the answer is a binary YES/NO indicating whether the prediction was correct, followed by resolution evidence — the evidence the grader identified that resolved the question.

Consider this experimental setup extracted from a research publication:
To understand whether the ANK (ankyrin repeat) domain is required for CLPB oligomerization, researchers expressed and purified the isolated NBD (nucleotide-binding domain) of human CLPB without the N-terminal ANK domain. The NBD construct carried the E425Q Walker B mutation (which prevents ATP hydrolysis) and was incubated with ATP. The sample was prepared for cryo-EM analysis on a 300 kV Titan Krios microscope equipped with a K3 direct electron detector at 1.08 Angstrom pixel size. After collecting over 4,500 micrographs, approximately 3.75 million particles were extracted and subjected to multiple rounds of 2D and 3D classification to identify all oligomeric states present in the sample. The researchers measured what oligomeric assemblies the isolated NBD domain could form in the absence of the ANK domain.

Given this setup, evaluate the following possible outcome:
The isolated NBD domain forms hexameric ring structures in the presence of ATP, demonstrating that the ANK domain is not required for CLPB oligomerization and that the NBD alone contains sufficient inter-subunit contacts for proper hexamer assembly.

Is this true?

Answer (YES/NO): YES